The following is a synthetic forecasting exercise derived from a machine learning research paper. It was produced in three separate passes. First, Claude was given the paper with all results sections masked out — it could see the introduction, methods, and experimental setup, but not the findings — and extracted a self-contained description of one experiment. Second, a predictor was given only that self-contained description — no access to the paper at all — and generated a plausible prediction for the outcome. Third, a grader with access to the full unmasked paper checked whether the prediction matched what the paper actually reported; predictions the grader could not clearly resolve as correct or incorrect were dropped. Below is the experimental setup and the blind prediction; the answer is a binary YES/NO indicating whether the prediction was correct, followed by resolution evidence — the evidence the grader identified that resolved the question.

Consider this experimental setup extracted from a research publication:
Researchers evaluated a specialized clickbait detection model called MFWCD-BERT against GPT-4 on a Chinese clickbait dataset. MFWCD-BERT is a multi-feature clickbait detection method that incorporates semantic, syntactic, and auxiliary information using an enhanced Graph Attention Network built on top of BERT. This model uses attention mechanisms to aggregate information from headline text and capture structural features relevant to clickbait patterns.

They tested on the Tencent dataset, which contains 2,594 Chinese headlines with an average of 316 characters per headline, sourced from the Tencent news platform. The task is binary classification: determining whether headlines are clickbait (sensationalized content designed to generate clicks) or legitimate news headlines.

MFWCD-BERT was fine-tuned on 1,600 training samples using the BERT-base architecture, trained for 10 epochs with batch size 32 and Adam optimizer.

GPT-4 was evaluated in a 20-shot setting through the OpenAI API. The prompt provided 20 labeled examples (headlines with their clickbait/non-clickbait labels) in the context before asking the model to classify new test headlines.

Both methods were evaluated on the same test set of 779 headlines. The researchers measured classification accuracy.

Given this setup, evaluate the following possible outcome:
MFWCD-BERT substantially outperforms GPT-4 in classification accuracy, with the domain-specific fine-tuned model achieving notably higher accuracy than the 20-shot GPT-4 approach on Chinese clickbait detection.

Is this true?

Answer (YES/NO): YES